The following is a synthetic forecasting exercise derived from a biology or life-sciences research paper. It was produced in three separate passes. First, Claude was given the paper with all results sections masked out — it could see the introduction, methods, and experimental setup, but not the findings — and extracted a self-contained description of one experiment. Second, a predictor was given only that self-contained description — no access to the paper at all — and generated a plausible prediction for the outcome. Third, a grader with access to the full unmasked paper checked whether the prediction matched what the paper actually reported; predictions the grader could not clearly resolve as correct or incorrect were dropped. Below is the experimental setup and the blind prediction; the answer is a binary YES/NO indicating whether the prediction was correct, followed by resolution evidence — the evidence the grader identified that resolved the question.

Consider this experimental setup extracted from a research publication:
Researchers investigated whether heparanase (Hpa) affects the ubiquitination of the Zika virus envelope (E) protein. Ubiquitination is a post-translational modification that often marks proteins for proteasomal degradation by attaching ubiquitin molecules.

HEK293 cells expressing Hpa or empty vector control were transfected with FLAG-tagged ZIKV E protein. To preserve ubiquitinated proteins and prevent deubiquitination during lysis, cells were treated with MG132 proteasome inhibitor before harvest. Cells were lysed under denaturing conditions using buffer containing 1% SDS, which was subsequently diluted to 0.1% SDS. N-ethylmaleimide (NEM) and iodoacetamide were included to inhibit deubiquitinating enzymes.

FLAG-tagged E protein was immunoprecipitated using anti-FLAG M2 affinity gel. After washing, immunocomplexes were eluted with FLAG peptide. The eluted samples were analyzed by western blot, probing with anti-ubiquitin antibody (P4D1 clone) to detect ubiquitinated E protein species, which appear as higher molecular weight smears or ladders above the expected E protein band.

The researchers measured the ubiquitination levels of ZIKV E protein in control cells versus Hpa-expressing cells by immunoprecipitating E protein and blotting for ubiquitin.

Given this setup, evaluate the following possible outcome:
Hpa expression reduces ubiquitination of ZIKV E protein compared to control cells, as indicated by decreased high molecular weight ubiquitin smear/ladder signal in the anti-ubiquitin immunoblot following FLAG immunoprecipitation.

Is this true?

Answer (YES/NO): NO